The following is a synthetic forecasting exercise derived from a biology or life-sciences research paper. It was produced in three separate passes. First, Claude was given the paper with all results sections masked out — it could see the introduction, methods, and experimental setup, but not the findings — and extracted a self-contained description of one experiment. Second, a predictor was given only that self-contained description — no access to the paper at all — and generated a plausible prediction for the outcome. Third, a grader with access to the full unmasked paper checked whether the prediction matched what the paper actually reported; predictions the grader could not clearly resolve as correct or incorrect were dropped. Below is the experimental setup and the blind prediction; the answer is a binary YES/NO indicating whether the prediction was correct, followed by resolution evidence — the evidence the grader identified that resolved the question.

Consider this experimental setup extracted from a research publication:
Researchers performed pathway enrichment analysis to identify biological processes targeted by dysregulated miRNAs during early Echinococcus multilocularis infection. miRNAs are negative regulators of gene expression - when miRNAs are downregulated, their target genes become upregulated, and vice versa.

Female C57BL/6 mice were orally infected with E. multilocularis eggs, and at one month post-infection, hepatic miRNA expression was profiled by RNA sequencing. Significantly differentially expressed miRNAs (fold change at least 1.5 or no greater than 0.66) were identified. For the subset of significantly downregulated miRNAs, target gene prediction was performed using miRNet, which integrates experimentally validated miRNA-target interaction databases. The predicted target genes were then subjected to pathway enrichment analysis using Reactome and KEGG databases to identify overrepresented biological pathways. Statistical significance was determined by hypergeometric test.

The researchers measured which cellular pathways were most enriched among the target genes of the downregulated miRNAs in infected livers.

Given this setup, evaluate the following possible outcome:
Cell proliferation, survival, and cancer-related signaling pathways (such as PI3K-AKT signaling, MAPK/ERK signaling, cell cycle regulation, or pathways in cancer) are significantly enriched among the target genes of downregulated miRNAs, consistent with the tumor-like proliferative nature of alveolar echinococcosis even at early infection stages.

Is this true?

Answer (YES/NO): NO